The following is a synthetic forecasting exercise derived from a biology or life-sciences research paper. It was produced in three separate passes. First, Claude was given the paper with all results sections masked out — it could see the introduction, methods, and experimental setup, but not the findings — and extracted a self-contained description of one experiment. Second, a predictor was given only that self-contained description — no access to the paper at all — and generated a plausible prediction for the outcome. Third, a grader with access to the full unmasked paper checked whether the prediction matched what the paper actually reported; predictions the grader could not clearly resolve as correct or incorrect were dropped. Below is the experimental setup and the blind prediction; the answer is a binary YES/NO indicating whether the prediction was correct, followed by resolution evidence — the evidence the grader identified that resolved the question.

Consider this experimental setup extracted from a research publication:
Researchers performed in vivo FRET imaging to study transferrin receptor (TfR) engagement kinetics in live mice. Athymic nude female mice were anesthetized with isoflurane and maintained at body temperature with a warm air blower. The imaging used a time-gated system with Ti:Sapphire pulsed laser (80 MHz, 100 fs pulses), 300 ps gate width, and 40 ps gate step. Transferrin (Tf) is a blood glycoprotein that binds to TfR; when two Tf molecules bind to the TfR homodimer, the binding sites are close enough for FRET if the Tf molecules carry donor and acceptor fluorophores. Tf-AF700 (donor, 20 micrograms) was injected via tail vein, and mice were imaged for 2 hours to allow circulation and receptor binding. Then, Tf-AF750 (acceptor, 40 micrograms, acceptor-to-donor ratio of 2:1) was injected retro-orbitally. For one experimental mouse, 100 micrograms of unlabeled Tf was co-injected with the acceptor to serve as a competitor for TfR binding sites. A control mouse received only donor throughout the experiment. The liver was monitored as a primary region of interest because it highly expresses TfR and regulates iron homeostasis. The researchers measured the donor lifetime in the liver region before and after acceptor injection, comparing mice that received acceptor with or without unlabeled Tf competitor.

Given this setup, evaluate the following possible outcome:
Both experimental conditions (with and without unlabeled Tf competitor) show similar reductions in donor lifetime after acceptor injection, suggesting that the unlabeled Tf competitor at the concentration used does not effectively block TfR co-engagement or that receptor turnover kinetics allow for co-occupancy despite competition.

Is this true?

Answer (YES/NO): NO